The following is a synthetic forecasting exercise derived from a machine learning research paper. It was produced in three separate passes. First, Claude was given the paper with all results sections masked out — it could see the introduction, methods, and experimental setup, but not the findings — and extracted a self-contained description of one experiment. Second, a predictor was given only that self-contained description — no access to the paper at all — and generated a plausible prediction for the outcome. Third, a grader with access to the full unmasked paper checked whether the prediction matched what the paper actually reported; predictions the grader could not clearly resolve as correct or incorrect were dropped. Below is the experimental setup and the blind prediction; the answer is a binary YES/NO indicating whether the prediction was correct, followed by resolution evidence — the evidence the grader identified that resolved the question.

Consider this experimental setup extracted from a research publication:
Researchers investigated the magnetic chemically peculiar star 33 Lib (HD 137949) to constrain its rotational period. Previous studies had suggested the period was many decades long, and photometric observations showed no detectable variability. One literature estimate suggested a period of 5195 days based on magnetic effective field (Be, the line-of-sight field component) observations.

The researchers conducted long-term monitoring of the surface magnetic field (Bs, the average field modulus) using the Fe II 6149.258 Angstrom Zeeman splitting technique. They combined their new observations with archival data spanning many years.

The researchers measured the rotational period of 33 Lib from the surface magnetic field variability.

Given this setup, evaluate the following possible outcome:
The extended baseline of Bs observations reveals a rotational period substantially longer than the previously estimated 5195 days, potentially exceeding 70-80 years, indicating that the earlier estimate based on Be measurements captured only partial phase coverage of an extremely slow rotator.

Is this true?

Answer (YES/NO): NO